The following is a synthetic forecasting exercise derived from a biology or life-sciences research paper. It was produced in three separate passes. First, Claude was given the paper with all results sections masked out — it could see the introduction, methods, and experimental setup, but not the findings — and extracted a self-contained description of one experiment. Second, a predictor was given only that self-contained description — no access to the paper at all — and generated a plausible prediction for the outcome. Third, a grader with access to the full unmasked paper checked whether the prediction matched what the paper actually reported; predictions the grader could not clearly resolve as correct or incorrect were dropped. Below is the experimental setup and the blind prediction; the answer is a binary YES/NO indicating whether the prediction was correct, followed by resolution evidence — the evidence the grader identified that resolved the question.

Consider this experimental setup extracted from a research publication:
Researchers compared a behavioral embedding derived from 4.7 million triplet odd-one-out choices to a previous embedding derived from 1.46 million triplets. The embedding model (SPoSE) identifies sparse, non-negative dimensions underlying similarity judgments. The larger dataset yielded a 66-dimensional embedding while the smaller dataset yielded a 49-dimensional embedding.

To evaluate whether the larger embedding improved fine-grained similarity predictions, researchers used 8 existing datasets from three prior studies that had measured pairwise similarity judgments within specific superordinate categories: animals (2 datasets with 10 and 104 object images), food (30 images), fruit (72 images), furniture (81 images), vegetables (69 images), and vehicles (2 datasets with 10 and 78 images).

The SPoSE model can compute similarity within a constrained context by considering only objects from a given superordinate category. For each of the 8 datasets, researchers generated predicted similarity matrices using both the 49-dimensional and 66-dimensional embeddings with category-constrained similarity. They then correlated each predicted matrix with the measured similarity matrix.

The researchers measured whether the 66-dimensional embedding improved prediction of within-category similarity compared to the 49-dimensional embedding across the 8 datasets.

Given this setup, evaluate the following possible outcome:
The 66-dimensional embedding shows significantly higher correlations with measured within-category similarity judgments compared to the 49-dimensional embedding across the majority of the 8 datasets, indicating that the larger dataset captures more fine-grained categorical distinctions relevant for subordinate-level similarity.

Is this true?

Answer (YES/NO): YES